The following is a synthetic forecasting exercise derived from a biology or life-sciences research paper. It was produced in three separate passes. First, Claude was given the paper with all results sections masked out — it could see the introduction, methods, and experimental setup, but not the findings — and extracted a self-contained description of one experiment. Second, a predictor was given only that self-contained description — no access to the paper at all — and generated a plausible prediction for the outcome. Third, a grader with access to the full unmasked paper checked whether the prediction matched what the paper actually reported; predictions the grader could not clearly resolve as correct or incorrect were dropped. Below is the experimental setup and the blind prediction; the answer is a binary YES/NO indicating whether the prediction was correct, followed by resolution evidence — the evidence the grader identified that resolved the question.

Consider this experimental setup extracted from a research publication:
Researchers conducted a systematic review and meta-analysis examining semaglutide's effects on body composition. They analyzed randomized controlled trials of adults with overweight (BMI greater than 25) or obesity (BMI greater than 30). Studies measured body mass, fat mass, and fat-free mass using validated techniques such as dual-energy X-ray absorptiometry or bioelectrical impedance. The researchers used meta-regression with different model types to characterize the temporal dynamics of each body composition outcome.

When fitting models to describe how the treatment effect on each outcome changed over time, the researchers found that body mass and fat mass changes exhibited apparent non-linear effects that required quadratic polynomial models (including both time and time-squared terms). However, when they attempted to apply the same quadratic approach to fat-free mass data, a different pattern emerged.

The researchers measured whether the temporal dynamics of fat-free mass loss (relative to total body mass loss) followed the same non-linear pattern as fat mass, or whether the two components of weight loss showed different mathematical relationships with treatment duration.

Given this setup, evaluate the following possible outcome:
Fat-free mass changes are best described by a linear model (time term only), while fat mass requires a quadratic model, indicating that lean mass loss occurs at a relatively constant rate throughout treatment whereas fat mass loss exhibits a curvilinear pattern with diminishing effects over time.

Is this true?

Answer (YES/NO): NO